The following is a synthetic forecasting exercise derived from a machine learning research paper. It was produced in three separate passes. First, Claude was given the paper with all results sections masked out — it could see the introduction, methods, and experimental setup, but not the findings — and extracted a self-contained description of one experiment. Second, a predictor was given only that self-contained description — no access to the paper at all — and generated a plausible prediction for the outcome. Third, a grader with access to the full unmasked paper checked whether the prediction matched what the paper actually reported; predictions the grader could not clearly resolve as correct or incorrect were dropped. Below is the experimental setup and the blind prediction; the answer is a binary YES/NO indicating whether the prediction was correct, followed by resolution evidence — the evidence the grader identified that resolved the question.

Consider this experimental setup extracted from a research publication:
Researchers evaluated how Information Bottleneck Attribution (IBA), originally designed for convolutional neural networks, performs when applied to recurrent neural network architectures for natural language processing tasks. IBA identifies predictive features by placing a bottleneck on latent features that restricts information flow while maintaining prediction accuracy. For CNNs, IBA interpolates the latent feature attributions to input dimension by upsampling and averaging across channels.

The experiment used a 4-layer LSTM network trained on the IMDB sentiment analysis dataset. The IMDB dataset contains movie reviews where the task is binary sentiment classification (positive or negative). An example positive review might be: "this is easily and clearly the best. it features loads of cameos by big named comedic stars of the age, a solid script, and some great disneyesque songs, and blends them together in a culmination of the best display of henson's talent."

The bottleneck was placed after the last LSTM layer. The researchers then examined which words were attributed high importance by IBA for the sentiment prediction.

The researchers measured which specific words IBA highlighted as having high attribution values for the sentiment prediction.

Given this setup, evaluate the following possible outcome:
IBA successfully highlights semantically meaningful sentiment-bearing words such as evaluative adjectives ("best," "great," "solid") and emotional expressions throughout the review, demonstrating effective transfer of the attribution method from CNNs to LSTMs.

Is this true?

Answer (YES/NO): NO